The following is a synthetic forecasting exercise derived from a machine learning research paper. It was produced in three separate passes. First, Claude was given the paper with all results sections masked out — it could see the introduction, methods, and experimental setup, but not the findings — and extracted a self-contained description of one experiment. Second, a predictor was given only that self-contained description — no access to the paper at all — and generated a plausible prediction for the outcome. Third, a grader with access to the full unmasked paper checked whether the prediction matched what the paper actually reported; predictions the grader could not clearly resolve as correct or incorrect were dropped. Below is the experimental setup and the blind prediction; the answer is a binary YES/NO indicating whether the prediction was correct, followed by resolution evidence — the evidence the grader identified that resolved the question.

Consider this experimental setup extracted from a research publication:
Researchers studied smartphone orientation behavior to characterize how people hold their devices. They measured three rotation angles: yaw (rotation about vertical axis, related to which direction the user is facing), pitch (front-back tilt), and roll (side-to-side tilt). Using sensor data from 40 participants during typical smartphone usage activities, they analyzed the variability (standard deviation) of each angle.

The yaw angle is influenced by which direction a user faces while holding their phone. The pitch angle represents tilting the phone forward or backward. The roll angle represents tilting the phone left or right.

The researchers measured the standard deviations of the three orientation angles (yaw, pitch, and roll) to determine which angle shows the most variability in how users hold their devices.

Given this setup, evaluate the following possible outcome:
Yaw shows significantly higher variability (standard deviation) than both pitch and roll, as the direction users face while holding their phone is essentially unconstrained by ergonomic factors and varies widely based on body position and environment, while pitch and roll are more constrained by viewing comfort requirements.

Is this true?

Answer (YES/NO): YES